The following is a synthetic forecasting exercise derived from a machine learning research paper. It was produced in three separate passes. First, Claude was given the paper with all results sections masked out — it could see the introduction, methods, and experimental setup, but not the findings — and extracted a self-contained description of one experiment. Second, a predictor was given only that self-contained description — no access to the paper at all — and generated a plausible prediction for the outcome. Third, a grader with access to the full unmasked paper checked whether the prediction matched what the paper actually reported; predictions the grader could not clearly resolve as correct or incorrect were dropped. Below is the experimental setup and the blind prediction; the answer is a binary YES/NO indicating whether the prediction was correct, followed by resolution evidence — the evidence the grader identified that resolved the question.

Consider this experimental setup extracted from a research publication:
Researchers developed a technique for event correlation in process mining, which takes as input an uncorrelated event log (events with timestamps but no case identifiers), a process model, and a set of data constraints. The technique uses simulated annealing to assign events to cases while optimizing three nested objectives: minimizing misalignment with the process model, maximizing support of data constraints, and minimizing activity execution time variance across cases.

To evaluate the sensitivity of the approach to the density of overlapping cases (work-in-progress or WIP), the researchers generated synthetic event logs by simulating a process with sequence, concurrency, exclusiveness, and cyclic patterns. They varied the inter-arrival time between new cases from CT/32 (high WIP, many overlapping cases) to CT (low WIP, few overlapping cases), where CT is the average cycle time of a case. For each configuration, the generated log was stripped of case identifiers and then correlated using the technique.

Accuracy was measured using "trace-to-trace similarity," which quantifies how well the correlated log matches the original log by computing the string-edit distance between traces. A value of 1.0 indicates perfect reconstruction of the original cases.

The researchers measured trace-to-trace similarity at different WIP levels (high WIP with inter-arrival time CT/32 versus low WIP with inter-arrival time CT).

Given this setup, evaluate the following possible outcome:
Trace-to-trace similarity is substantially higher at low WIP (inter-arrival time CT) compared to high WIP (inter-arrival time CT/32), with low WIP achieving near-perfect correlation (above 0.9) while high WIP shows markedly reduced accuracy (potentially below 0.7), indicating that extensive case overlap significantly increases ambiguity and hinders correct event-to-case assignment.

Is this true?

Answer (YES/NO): NO